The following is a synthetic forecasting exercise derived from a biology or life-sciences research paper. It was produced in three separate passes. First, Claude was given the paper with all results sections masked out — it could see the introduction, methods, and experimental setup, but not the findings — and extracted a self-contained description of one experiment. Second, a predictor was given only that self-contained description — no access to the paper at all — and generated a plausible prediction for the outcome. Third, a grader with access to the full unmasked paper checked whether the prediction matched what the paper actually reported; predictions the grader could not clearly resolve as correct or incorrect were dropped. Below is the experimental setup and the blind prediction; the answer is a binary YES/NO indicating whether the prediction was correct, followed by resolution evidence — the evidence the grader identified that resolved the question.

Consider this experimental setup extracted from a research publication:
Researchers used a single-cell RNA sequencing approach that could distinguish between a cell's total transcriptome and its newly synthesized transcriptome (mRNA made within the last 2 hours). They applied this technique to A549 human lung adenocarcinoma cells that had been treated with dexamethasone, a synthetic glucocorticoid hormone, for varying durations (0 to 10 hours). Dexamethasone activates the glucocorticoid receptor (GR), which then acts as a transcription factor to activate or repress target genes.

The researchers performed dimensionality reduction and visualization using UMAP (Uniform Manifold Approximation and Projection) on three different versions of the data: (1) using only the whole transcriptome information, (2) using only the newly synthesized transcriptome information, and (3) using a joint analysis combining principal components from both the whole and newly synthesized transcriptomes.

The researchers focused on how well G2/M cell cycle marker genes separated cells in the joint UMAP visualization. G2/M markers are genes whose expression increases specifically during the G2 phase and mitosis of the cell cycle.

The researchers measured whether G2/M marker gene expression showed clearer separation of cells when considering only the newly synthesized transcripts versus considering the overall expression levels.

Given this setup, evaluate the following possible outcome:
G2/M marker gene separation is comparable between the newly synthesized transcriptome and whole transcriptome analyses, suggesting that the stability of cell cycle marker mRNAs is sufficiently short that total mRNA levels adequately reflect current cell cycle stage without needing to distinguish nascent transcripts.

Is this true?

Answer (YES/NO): NO